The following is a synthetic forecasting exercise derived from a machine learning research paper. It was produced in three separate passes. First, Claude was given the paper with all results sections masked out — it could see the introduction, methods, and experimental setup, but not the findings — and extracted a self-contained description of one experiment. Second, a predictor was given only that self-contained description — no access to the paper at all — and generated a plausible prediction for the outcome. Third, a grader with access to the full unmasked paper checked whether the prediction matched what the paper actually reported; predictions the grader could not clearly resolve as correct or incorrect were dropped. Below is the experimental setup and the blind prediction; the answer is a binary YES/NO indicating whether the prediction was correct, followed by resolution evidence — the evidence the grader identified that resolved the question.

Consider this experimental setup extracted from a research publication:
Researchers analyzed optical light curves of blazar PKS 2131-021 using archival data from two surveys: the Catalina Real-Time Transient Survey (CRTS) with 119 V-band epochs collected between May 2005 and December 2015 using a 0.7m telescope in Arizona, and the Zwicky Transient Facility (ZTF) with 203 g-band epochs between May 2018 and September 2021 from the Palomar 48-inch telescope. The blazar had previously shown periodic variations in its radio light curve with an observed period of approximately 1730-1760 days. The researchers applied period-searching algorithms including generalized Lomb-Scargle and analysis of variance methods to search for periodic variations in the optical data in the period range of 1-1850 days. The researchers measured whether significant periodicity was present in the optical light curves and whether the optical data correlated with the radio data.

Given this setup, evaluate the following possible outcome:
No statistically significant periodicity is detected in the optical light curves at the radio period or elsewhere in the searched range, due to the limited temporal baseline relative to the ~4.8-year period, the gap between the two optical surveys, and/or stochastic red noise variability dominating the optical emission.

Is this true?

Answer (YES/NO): YES